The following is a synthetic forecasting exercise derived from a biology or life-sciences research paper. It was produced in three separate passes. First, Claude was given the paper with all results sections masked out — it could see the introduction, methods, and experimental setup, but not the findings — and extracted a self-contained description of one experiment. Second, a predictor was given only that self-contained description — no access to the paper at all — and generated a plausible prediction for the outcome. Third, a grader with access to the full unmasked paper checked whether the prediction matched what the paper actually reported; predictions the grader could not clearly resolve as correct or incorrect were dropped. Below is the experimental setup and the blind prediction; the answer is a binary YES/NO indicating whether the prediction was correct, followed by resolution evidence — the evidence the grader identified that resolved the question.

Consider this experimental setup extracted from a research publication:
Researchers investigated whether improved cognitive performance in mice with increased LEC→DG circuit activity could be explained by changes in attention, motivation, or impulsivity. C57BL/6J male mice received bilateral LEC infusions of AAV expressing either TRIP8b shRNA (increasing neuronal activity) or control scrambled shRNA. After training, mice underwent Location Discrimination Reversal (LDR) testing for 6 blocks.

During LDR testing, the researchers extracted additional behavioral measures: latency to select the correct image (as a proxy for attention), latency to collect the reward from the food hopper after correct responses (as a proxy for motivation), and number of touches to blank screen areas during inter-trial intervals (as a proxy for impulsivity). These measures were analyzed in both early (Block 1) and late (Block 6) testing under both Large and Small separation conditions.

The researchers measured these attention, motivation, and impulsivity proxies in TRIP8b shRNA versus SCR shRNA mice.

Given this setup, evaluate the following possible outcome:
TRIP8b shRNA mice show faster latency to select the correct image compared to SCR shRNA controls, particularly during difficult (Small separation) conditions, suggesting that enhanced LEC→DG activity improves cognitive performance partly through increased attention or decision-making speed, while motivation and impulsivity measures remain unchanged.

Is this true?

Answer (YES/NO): NO